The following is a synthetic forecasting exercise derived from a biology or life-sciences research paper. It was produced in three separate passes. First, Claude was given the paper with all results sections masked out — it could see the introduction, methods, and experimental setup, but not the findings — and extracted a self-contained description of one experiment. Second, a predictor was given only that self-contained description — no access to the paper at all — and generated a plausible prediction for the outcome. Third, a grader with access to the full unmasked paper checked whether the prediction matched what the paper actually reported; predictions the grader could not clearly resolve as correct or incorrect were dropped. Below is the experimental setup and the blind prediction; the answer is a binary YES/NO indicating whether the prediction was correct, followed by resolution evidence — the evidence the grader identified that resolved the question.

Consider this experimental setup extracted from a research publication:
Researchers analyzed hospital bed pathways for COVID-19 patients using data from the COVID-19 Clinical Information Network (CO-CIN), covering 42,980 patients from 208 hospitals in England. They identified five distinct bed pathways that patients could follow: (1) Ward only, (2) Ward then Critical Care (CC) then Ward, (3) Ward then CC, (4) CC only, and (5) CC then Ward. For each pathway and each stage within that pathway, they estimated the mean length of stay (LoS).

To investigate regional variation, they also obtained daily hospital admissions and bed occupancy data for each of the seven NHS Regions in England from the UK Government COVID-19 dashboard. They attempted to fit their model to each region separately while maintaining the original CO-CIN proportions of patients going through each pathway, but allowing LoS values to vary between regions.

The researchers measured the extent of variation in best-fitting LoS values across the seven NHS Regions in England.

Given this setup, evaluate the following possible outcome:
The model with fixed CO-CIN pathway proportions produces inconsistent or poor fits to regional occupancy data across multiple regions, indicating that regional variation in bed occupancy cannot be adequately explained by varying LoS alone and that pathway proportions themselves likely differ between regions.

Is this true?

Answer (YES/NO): NO